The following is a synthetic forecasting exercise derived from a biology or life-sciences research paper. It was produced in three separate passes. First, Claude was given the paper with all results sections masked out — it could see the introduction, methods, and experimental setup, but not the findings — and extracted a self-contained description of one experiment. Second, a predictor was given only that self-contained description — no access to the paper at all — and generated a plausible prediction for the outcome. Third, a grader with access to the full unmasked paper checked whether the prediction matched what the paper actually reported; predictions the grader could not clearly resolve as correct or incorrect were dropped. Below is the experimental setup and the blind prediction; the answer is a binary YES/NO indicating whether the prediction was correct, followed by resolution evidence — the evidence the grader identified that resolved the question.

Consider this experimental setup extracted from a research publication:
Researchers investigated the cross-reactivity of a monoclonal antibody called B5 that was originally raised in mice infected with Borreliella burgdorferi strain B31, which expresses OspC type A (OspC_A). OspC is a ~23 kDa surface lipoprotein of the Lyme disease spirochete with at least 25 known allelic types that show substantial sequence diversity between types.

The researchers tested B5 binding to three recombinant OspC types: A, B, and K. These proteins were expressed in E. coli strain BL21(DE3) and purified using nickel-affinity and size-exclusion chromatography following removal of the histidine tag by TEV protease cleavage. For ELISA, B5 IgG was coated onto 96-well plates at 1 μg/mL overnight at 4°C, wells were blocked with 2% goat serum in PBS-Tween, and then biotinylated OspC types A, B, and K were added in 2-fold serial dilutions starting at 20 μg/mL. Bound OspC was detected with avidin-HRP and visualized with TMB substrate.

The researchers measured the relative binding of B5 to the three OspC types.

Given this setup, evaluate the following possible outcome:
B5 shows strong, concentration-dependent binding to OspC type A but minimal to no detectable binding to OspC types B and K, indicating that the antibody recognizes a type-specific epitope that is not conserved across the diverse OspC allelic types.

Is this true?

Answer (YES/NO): YES